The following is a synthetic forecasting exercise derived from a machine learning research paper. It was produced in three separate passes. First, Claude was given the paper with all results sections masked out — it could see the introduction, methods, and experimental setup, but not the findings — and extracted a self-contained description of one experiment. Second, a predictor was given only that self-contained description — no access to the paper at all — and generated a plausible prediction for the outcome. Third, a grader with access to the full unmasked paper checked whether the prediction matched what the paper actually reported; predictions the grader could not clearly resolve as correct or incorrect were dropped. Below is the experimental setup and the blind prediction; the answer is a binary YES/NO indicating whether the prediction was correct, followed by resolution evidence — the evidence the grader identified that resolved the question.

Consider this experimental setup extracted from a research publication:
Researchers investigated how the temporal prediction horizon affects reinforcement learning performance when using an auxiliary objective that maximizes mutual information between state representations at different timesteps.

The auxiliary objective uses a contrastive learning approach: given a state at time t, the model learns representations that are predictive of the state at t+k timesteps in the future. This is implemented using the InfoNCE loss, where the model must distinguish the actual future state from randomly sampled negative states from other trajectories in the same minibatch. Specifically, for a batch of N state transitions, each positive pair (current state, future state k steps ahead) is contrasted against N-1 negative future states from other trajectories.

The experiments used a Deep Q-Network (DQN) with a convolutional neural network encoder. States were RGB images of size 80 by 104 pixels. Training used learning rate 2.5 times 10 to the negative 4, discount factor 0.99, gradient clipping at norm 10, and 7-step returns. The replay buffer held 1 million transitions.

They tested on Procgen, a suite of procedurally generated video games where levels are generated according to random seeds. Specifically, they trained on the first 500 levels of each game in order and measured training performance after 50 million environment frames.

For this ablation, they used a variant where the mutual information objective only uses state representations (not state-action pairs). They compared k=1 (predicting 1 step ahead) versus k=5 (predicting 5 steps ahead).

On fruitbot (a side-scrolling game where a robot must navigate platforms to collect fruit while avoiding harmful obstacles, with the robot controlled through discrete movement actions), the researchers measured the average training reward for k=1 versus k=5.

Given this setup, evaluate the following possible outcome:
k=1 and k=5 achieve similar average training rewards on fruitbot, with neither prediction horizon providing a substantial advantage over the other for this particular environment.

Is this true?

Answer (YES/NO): NO